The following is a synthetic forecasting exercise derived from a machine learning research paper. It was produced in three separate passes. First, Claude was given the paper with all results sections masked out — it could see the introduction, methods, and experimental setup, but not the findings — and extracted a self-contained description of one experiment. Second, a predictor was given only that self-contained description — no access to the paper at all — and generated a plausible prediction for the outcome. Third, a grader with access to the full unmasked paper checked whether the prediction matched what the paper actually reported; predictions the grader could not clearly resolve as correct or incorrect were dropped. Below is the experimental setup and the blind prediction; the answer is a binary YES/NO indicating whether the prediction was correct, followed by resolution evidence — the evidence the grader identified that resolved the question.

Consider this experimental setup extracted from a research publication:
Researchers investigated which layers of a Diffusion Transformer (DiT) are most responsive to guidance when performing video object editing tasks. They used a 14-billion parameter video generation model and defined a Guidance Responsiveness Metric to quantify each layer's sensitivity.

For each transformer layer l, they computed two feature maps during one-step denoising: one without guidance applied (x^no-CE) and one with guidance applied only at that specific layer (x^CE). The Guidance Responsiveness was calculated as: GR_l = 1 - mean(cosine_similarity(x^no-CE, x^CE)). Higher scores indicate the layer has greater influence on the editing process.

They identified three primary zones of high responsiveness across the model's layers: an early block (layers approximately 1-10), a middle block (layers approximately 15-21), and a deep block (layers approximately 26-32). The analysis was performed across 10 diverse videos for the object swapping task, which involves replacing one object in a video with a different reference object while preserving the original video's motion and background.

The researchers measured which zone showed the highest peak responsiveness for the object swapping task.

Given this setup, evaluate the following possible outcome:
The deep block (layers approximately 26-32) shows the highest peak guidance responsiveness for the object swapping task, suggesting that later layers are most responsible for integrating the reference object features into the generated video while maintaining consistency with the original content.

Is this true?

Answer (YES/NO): YES